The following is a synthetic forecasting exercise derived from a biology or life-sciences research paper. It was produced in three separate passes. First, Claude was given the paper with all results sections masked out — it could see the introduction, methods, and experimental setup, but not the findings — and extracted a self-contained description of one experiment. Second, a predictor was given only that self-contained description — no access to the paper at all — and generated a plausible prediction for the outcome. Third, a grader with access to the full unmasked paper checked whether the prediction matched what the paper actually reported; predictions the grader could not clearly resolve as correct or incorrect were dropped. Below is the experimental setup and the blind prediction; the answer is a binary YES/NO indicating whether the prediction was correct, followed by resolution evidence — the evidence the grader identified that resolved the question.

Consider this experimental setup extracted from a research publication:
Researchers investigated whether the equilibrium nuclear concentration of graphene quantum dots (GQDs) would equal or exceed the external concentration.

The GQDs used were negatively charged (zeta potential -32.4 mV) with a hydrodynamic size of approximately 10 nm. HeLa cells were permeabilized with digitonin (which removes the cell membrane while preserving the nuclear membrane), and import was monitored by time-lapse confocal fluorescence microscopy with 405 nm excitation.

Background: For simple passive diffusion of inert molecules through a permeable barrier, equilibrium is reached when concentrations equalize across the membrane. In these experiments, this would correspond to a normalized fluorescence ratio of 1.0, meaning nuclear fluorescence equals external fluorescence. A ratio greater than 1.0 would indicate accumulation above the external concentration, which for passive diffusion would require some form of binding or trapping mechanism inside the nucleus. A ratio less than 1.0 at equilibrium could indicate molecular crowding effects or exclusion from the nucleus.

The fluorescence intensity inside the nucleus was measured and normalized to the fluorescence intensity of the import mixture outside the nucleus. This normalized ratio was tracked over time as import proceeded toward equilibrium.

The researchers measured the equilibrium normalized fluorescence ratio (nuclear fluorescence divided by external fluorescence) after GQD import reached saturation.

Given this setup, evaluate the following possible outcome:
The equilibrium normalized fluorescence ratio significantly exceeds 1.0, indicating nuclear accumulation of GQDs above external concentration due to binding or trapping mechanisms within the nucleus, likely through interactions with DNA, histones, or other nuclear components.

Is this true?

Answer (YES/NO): YES